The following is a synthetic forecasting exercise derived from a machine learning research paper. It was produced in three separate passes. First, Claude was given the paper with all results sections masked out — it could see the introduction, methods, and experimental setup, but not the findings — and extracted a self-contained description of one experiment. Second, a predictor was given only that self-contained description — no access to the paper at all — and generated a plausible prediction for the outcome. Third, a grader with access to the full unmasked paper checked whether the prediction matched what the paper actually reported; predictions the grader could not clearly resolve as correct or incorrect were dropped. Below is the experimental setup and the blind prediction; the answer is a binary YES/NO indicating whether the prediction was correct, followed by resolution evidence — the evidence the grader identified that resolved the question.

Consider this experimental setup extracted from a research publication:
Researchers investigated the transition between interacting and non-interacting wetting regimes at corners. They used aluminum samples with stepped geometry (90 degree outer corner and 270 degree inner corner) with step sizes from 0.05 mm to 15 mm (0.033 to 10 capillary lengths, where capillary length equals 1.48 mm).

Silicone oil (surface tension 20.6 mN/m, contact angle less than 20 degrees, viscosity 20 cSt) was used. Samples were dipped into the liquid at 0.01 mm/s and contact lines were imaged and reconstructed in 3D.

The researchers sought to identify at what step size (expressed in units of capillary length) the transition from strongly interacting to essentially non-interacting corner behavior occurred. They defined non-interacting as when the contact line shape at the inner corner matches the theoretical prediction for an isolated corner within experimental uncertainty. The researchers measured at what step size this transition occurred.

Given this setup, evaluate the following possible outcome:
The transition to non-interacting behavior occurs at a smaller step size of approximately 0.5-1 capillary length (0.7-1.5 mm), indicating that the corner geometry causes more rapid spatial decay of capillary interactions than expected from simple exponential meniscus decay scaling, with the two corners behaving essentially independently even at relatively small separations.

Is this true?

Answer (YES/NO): NO